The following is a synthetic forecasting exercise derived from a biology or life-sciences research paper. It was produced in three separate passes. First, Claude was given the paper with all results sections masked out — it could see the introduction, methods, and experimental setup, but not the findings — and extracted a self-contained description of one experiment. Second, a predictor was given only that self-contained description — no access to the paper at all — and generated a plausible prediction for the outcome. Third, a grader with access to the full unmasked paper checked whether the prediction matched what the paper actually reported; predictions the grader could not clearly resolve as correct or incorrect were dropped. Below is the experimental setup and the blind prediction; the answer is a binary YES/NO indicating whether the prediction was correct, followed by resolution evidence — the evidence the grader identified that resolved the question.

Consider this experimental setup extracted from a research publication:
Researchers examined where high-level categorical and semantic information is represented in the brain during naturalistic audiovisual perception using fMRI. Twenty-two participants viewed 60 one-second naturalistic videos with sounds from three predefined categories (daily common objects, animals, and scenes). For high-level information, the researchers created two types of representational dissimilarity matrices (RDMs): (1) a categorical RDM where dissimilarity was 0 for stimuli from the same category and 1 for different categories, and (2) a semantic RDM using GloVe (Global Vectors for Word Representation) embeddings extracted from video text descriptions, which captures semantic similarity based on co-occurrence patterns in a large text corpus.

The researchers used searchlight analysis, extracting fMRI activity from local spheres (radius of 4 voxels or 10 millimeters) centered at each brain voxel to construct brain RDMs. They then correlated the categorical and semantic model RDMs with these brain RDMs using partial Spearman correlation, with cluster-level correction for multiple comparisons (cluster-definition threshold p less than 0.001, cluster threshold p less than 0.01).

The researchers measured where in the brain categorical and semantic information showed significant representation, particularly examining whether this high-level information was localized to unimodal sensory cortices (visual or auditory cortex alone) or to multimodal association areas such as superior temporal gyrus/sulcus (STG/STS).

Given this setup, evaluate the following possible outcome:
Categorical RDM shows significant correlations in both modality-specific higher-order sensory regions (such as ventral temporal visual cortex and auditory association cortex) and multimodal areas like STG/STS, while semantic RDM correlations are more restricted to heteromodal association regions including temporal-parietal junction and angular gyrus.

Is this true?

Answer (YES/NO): NO